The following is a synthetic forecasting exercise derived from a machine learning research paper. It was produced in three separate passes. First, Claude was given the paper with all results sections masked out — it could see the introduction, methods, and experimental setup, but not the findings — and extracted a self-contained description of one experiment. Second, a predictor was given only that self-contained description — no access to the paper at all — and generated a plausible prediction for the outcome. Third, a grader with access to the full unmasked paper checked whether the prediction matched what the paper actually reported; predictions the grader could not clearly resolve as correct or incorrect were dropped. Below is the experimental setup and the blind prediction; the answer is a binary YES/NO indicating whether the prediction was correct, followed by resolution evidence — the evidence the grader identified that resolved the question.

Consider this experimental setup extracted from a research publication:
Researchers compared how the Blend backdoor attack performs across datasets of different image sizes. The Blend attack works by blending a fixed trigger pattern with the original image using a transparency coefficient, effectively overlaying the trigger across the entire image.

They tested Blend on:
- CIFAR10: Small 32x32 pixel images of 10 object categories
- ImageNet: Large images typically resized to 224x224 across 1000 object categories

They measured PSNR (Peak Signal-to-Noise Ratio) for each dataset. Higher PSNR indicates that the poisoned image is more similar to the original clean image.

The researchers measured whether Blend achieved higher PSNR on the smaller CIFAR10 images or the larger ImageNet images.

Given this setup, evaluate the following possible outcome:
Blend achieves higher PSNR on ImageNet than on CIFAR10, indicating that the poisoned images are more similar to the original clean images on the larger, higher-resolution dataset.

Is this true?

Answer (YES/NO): NO